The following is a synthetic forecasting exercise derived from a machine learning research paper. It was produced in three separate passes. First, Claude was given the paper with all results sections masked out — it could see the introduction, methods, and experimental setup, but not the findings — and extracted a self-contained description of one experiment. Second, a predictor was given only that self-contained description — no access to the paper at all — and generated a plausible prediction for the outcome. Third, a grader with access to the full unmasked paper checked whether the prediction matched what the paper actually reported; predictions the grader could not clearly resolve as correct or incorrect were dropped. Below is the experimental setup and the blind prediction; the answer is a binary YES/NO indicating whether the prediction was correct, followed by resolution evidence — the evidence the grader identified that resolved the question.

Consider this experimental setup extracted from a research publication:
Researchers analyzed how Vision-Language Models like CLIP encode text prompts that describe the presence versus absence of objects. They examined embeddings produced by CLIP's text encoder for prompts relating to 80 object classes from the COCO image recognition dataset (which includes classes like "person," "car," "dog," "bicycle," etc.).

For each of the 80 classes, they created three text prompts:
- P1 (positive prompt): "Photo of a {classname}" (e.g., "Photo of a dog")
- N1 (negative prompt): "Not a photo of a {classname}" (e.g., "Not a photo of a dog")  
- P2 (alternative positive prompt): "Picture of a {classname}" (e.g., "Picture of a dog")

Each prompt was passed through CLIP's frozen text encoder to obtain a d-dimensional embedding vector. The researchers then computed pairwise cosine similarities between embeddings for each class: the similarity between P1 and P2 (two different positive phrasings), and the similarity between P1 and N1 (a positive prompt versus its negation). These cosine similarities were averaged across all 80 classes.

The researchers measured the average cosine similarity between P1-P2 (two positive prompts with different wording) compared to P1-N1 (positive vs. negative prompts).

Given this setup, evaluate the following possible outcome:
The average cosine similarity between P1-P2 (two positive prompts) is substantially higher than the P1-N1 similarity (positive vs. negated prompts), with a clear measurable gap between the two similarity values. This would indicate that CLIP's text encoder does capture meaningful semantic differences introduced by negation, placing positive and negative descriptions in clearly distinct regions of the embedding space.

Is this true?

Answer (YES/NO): NO